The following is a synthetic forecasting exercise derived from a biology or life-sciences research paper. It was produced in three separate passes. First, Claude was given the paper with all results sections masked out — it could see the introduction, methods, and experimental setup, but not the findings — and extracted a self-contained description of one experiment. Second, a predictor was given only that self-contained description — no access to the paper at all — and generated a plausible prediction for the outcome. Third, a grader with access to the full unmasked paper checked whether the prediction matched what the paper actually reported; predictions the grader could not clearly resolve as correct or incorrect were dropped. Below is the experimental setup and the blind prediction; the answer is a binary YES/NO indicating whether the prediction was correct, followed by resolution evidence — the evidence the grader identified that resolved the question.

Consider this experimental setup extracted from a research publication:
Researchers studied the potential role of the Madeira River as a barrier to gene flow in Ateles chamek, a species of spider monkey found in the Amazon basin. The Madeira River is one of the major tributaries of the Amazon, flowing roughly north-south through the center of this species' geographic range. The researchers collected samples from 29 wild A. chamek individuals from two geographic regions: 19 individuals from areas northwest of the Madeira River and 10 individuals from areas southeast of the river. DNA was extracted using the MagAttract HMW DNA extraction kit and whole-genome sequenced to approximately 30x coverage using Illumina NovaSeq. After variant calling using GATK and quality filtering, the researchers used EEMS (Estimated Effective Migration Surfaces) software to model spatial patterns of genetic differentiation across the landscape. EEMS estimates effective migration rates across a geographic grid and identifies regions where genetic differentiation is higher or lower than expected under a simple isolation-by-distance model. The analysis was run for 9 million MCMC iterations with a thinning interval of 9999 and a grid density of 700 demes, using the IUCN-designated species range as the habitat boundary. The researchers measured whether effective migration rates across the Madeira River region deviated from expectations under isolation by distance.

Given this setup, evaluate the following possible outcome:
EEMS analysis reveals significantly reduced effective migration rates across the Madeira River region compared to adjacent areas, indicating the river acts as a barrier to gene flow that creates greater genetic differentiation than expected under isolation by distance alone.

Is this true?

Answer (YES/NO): YES